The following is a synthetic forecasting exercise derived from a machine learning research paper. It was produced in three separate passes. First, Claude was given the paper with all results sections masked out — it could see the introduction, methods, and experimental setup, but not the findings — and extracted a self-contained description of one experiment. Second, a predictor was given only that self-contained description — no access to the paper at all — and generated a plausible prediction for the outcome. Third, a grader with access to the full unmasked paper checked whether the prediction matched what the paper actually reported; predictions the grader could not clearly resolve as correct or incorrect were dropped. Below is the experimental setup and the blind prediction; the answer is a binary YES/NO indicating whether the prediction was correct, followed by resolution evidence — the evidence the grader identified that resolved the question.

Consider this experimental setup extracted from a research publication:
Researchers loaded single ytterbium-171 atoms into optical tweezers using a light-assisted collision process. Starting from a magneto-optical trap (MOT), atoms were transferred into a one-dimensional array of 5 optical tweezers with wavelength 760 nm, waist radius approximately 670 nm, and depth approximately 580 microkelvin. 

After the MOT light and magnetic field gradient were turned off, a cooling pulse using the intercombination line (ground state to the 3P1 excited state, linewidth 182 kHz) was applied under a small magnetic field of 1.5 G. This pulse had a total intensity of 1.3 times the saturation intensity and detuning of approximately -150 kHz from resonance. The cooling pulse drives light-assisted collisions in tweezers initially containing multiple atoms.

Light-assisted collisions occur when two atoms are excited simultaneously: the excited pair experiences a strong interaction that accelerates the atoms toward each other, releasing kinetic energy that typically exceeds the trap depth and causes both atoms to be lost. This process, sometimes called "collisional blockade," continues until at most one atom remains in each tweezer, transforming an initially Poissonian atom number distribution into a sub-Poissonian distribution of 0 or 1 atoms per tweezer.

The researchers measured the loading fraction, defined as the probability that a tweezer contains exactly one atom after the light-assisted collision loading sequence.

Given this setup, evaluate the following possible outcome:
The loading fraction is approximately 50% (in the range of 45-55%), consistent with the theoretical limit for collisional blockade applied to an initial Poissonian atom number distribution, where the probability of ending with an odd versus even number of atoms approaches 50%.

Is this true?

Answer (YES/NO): NO